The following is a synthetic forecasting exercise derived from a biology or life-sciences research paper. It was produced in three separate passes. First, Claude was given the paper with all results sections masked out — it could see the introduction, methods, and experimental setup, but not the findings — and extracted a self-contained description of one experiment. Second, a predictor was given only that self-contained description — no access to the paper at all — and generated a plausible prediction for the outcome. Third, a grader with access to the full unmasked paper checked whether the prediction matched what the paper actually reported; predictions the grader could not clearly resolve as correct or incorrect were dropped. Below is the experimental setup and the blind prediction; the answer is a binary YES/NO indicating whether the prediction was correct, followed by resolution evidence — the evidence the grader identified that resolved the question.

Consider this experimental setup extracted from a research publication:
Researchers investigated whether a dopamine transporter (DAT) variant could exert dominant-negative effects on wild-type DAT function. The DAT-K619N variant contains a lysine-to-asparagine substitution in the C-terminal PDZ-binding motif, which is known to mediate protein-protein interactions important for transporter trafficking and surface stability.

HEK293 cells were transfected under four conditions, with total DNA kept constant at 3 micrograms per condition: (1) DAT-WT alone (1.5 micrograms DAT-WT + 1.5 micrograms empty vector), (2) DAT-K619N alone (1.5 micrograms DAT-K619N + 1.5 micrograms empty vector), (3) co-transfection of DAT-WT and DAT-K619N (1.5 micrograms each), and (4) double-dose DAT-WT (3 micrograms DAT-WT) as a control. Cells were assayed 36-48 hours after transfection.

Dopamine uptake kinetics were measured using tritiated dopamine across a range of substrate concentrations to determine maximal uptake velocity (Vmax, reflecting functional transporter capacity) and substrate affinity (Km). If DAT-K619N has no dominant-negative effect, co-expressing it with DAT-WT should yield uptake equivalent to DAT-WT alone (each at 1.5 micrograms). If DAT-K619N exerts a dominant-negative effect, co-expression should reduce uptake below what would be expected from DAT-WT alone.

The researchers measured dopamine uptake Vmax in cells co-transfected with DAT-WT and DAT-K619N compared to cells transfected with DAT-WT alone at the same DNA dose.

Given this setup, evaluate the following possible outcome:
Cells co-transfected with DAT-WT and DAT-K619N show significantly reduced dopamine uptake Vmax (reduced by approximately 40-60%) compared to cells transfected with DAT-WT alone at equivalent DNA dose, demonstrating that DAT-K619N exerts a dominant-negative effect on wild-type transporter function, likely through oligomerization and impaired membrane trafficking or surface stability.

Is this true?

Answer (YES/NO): NO